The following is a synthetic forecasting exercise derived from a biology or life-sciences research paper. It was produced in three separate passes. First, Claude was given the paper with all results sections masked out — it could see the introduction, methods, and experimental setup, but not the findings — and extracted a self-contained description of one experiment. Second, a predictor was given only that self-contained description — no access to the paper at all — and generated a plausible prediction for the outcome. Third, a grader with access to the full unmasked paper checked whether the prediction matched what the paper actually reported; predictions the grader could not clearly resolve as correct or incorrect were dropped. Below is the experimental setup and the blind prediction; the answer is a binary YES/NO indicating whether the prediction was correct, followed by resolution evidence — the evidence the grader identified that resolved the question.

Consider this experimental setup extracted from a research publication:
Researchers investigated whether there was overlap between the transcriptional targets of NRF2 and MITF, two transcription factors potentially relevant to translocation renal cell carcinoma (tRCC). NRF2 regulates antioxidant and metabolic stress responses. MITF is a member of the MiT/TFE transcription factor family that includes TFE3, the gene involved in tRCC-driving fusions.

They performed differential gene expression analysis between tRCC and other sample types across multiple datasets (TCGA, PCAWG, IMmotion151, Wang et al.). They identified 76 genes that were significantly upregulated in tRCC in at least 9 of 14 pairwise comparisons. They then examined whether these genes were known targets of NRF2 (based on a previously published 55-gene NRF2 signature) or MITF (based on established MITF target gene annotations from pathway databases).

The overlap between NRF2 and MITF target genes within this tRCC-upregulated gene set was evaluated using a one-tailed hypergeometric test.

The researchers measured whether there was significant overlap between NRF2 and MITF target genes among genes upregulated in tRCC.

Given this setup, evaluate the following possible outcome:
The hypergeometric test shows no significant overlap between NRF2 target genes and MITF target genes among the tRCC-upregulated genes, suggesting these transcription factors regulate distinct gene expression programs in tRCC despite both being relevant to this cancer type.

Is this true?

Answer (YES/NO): NO